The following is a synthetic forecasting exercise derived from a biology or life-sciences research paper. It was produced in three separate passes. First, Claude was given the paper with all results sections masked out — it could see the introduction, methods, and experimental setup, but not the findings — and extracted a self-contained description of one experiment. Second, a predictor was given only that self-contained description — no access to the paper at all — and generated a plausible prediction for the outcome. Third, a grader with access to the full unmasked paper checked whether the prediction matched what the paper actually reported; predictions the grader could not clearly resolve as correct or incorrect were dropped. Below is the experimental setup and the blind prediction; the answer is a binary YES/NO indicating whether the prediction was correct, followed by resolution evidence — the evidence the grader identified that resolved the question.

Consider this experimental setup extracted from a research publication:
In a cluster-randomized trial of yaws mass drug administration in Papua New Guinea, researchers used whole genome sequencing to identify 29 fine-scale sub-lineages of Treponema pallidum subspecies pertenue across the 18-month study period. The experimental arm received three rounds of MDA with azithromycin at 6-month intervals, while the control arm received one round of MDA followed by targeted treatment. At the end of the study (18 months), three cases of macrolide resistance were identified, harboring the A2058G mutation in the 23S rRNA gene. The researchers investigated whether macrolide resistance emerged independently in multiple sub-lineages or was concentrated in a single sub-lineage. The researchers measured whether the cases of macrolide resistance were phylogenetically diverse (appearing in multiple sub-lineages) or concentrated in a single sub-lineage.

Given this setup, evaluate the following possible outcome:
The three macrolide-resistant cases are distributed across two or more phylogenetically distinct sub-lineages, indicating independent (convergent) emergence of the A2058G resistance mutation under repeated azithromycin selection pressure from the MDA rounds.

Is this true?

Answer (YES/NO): NO